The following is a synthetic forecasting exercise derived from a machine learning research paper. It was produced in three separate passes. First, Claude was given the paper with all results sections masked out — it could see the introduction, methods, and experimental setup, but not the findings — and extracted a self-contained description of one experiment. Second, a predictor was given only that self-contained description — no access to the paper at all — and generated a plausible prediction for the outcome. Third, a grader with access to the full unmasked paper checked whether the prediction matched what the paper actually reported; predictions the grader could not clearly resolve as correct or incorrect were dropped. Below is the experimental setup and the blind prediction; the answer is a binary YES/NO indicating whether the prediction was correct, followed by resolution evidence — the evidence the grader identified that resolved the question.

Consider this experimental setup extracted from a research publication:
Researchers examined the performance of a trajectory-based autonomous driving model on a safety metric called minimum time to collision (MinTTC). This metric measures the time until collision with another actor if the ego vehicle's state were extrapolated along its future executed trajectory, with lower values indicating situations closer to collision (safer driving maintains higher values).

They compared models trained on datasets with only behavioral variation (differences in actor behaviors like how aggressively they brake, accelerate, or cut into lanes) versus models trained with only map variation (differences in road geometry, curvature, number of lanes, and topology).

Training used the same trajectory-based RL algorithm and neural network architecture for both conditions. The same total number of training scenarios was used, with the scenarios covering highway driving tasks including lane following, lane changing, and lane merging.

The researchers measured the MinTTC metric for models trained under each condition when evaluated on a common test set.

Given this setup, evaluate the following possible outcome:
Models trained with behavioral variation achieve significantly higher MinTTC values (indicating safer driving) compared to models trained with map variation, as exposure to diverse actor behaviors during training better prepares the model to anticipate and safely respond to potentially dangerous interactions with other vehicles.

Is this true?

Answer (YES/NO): YES